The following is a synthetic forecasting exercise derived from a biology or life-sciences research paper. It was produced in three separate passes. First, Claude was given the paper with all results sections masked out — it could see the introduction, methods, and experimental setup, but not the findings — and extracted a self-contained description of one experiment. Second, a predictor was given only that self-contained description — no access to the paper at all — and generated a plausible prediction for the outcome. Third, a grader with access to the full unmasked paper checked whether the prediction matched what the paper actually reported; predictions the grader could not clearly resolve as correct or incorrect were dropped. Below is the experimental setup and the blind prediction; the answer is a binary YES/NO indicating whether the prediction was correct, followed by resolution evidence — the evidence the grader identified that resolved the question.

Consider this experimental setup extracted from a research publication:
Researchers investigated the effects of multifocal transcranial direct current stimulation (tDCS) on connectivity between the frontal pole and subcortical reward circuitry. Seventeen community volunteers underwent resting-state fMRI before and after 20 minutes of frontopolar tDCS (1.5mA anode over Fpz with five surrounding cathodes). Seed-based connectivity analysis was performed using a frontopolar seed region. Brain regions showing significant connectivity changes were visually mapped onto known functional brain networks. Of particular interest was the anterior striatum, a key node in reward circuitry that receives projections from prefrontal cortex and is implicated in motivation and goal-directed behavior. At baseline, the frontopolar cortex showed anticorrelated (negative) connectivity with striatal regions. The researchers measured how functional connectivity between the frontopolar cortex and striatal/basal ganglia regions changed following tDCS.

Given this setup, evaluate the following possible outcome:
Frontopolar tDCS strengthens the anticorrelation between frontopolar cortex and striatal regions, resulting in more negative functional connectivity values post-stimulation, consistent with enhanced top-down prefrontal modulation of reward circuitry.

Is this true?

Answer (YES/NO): NO